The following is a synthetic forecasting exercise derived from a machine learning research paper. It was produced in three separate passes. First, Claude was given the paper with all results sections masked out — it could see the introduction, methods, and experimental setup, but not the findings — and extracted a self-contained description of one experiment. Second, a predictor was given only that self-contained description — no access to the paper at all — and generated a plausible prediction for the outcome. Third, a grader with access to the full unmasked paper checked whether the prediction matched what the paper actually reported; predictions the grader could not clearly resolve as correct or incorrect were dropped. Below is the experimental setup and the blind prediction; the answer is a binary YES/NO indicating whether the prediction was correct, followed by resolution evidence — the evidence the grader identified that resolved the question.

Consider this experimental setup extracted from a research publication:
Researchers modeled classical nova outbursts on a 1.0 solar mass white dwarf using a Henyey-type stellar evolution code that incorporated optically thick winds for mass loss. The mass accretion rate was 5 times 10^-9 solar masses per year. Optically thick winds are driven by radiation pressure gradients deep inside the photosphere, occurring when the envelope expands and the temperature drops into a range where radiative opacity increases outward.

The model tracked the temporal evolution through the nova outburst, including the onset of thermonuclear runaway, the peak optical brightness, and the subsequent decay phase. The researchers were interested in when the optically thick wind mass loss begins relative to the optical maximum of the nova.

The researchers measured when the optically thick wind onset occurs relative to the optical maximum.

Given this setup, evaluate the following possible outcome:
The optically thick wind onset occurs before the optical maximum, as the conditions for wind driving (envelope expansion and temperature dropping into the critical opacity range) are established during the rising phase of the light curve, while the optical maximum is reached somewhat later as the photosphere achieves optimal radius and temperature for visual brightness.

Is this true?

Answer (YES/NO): YES